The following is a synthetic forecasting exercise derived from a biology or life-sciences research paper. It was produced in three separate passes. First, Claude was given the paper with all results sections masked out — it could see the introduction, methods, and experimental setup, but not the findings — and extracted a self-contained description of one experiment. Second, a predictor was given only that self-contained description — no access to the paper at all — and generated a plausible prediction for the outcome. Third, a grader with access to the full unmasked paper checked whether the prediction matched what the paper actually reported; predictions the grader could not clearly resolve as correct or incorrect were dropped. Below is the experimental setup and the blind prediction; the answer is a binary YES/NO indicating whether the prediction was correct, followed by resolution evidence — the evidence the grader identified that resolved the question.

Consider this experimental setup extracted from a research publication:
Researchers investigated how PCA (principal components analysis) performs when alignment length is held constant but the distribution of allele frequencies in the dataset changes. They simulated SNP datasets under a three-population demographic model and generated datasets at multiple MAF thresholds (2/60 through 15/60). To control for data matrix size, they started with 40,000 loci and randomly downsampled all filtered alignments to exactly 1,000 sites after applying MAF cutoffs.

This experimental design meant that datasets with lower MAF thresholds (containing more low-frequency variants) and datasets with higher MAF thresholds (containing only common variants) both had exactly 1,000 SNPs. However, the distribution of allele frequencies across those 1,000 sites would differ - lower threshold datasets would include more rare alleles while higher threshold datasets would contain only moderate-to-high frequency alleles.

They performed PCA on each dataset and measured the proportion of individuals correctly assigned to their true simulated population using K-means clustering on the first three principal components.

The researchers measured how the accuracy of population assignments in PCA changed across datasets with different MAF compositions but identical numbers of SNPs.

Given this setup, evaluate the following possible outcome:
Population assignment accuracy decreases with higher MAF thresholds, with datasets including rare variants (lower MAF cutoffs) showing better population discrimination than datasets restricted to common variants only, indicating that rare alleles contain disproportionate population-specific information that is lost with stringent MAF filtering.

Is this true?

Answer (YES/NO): NO